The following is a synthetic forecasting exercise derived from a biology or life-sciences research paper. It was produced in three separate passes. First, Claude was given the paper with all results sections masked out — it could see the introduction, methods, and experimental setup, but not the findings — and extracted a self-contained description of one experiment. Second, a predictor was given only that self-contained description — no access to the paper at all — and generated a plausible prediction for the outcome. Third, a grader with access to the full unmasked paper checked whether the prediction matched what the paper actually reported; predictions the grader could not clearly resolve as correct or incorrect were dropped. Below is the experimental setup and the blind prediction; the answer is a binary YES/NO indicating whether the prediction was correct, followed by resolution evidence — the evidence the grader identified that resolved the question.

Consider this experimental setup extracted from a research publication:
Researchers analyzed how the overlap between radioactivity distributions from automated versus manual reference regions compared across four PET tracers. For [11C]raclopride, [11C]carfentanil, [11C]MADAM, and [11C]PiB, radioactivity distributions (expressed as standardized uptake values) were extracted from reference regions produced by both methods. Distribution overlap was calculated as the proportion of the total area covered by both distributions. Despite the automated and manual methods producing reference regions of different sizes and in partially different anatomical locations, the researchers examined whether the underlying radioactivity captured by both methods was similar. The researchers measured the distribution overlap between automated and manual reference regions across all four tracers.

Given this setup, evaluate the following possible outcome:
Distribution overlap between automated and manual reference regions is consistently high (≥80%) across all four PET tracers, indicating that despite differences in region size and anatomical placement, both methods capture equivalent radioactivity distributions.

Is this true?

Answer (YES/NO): YES